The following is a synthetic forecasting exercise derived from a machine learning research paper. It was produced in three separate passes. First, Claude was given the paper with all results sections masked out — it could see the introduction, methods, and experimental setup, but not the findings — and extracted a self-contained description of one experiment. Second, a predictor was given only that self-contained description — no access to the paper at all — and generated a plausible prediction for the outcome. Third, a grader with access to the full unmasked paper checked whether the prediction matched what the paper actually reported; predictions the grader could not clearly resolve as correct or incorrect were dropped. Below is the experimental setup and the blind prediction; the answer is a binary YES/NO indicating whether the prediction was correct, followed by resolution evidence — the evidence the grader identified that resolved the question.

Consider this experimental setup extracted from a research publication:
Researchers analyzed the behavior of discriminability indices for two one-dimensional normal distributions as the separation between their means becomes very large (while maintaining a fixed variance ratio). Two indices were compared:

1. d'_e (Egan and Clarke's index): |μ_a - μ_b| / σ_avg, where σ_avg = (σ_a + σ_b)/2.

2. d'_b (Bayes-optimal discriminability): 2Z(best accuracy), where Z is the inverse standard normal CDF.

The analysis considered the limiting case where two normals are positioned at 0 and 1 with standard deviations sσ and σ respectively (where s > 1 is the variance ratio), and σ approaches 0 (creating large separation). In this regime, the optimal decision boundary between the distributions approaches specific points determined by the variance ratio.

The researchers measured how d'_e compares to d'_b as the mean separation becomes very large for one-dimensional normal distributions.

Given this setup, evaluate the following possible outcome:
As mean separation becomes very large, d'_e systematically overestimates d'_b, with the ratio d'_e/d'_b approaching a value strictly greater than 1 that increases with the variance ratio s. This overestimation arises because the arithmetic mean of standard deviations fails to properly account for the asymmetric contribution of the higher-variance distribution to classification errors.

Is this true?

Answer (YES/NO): NO